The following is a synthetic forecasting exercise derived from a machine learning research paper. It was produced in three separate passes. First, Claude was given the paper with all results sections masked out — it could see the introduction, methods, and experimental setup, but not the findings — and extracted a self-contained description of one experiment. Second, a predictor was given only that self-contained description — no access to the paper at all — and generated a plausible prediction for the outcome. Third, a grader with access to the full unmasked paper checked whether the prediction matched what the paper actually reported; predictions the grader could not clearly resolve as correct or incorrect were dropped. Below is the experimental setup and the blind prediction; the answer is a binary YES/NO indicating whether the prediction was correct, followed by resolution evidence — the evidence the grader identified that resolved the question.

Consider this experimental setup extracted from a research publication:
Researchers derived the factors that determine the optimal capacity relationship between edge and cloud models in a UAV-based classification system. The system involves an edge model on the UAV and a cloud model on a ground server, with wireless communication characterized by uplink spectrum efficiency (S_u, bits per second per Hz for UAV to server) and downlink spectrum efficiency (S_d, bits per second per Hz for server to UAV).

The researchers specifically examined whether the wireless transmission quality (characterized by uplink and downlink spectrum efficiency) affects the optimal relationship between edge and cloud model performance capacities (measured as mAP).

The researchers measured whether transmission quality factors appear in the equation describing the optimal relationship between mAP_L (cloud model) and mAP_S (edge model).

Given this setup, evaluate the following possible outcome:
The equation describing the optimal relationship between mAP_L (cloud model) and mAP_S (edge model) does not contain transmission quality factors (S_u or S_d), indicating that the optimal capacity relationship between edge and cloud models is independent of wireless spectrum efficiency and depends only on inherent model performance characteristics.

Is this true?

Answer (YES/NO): NO